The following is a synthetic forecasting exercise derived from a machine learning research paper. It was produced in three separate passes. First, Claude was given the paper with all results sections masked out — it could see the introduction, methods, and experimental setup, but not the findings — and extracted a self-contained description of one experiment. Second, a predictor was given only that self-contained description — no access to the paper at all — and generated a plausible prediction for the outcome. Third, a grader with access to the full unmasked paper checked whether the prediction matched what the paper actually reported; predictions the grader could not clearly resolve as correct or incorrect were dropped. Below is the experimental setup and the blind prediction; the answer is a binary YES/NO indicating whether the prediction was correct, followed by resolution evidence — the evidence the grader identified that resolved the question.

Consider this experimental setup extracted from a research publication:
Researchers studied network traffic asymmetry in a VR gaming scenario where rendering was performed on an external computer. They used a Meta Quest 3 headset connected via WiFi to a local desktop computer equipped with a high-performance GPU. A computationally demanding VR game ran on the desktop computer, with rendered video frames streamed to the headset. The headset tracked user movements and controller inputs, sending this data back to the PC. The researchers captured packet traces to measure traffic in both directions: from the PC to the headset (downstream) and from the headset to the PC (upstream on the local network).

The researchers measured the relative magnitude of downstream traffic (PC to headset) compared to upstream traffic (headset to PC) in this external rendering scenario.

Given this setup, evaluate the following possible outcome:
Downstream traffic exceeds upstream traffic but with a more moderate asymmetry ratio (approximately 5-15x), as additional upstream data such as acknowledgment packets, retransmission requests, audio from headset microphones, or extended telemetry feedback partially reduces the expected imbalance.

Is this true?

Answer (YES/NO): NO